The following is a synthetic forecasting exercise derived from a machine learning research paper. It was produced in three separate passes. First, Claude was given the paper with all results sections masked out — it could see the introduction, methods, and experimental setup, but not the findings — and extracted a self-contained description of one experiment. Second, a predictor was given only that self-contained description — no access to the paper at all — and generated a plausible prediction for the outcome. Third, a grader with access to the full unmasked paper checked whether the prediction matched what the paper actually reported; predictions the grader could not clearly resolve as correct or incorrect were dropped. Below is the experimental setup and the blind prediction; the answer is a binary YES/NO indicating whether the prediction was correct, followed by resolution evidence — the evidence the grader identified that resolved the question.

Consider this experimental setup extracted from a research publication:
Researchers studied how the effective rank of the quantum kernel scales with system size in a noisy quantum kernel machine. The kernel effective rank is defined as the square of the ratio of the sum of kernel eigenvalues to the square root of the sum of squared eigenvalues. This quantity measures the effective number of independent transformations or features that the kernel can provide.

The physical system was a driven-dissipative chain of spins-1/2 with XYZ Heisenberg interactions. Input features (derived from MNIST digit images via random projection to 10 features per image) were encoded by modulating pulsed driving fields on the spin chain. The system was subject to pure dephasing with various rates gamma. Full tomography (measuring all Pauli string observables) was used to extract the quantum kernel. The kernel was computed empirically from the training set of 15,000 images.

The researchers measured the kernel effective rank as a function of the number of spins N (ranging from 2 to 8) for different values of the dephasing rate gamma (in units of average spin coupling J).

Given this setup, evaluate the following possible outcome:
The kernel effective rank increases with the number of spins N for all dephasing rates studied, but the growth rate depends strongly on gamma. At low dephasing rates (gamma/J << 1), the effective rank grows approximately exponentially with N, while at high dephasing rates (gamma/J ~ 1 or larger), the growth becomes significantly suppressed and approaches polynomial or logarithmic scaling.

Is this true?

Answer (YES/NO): NO